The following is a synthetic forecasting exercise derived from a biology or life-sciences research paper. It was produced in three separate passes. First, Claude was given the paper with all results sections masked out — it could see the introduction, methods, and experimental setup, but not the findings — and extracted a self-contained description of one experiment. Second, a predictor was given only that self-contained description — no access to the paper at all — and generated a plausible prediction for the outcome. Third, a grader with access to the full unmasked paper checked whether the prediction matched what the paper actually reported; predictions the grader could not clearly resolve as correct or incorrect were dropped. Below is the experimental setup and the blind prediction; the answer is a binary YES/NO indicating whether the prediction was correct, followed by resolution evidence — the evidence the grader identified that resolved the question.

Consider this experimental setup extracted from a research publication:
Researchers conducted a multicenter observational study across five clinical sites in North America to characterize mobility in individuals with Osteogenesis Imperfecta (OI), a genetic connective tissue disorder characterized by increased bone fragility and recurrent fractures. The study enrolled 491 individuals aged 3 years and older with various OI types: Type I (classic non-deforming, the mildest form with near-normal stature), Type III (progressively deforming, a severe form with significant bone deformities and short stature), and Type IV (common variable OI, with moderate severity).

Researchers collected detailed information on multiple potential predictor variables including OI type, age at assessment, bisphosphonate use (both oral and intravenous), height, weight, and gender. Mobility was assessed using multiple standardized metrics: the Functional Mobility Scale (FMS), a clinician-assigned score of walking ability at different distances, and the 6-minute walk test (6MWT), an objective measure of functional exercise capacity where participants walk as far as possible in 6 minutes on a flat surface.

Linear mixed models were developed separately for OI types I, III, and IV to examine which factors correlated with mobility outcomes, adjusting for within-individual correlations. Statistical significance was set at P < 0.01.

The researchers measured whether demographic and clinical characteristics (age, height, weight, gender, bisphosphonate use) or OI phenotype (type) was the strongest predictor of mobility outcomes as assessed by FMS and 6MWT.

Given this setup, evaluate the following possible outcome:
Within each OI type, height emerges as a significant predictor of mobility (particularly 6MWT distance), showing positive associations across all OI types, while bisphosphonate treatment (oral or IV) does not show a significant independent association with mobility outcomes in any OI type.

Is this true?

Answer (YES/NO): NO